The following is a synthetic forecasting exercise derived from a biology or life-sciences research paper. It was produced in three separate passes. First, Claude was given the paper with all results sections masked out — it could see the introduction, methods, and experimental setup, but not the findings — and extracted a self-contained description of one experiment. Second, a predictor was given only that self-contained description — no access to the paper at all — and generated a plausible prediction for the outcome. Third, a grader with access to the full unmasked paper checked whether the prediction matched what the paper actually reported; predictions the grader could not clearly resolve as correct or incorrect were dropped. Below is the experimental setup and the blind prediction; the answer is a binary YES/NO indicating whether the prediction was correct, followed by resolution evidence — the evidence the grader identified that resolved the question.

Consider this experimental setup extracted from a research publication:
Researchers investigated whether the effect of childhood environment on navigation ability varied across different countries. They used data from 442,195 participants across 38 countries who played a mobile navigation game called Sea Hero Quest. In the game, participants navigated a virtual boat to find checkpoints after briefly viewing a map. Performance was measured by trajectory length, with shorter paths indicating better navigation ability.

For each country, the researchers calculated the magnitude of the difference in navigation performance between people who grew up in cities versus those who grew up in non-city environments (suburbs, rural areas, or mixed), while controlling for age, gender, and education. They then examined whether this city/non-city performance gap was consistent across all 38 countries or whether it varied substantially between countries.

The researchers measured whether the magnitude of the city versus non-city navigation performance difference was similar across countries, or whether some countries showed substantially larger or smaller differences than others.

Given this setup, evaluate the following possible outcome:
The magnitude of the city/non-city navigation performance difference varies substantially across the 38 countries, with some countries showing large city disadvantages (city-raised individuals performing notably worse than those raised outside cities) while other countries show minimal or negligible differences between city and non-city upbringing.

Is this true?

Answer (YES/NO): YES